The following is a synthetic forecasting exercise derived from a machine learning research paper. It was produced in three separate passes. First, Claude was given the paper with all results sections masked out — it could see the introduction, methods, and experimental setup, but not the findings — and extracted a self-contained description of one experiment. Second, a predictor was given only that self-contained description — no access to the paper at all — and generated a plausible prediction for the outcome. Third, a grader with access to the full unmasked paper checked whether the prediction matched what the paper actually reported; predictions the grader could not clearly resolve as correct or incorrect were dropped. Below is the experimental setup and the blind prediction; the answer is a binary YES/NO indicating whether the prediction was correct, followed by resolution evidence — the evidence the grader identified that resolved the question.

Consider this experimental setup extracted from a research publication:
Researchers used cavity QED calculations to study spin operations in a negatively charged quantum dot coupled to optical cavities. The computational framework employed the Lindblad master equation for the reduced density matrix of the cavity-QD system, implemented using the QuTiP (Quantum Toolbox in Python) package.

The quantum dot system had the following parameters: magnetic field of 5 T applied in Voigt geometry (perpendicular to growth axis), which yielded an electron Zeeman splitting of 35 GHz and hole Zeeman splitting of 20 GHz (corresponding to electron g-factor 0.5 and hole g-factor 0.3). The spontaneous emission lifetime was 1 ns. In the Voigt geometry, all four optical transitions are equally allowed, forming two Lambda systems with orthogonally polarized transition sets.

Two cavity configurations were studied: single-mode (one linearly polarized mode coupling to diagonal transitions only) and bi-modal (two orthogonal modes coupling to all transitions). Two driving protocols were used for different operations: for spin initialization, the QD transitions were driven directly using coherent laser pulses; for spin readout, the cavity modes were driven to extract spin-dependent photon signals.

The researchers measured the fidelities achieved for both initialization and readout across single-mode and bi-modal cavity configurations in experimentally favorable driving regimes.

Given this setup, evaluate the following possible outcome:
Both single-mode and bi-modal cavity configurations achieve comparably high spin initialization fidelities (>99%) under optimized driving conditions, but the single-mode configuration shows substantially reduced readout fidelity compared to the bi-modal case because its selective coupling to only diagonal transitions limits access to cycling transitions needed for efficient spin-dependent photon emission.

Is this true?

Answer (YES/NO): NO